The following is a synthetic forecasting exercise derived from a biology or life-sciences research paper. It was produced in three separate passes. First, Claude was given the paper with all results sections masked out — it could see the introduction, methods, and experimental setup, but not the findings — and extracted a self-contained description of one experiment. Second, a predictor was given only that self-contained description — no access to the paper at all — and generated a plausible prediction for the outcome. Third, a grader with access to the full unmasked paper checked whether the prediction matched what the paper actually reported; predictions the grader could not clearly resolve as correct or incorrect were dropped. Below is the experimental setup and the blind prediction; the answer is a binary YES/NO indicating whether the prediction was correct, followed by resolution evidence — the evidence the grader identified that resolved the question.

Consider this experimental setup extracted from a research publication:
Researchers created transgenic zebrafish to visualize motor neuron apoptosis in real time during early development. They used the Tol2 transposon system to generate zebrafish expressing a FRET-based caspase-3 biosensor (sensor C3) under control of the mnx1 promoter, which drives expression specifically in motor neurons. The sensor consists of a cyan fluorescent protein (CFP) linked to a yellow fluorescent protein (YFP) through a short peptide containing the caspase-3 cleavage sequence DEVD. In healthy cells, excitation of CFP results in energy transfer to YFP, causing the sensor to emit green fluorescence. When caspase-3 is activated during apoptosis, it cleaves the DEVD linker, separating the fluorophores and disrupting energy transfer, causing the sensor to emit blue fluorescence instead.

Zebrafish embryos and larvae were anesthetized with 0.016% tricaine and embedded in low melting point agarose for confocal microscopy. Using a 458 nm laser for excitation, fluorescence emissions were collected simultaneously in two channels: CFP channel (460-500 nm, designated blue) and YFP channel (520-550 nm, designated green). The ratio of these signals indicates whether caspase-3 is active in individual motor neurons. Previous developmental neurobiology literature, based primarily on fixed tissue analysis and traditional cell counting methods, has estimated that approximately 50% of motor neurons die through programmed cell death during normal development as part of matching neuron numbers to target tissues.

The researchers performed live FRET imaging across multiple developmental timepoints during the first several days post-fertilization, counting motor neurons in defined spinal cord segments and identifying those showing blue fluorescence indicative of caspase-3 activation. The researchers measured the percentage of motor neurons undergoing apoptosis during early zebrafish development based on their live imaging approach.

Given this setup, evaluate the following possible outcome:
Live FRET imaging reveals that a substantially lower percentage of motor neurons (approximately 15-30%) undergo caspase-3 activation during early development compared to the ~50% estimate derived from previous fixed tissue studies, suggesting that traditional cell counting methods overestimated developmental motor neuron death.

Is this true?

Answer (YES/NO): NO